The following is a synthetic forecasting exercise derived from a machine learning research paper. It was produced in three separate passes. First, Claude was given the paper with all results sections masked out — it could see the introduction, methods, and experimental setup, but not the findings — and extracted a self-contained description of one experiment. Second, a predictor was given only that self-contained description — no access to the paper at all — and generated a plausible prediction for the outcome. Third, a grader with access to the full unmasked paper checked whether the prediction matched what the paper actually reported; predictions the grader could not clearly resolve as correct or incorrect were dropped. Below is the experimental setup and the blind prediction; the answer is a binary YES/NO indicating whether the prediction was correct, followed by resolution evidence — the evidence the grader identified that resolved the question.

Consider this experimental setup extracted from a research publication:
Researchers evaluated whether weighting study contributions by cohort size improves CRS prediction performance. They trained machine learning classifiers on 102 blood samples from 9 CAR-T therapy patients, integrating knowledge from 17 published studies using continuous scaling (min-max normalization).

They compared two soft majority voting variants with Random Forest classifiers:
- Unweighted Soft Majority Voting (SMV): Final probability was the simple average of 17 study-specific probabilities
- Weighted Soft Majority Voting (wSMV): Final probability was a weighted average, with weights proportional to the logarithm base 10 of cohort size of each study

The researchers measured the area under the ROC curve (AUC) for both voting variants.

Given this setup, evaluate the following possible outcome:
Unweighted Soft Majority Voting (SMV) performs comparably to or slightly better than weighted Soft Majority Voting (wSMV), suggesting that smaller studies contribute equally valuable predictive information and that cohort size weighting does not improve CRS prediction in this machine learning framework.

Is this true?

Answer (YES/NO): YES